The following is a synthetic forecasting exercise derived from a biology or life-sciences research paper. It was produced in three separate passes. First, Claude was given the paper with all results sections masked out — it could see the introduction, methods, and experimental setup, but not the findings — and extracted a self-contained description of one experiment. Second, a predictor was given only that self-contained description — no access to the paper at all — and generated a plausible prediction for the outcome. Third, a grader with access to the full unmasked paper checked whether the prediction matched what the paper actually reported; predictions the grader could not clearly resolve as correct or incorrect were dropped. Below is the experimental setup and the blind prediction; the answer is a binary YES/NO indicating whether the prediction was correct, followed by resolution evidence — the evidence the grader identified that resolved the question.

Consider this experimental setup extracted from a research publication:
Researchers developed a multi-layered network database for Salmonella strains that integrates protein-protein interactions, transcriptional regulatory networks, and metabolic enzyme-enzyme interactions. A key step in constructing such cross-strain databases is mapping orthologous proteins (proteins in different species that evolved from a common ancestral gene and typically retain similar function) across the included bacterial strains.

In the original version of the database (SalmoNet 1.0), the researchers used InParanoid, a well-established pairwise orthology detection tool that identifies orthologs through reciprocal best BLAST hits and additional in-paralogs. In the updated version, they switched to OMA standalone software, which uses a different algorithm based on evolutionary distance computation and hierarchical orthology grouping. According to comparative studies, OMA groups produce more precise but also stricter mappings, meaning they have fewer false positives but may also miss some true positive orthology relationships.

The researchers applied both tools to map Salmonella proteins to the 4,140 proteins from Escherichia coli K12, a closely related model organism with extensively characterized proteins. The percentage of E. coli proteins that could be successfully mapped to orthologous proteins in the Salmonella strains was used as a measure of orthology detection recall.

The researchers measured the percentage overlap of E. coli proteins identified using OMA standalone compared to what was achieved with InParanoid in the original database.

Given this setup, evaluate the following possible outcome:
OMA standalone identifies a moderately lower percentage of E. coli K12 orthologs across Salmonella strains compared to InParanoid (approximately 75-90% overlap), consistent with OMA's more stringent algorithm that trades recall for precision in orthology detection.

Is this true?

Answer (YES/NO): NO